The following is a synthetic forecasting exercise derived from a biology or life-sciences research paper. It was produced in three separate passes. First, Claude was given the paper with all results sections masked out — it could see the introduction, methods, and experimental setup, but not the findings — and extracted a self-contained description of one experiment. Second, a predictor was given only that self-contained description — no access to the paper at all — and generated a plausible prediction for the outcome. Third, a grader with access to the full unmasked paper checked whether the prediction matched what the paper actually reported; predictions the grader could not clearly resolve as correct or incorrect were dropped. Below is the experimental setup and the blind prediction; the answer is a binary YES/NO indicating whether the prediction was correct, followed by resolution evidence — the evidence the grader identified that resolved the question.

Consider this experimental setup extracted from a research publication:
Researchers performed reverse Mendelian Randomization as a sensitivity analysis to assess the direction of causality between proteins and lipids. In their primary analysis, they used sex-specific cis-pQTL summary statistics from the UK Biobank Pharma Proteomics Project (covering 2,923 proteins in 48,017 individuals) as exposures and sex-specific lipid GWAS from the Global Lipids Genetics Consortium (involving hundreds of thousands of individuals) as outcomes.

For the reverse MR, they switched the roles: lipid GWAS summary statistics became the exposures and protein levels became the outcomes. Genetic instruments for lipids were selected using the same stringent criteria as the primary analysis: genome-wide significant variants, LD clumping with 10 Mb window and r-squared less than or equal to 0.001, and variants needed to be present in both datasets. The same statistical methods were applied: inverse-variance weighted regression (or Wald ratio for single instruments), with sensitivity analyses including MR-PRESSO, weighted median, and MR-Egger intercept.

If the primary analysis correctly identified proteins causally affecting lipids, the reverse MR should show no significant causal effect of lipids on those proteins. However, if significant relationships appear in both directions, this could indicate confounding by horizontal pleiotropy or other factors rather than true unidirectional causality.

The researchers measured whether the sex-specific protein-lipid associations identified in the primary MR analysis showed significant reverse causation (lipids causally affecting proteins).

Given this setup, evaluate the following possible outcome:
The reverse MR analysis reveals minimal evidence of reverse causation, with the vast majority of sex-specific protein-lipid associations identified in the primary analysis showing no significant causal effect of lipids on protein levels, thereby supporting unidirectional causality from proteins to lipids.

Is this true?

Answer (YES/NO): YES